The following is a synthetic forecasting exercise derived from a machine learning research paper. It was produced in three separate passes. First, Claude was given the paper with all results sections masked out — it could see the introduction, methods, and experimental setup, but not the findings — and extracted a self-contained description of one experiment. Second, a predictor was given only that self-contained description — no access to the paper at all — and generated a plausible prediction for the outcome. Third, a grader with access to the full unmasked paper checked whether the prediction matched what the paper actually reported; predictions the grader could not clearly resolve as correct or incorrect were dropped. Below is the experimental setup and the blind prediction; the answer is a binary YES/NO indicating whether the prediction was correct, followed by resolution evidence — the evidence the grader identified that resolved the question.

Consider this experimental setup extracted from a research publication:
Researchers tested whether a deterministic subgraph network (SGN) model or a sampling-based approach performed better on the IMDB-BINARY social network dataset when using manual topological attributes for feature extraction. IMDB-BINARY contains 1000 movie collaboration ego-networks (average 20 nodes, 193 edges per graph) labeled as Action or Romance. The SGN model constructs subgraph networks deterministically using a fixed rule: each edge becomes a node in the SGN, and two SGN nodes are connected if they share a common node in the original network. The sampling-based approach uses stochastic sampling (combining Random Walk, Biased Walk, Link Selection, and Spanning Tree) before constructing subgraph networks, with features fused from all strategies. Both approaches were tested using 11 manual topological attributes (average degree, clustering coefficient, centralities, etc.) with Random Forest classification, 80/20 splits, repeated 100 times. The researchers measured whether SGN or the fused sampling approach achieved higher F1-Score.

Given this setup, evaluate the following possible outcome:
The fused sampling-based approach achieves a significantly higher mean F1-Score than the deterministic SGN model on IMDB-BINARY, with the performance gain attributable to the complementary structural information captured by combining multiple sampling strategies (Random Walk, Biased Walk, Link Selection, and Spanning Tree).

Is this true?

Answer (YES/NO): NO